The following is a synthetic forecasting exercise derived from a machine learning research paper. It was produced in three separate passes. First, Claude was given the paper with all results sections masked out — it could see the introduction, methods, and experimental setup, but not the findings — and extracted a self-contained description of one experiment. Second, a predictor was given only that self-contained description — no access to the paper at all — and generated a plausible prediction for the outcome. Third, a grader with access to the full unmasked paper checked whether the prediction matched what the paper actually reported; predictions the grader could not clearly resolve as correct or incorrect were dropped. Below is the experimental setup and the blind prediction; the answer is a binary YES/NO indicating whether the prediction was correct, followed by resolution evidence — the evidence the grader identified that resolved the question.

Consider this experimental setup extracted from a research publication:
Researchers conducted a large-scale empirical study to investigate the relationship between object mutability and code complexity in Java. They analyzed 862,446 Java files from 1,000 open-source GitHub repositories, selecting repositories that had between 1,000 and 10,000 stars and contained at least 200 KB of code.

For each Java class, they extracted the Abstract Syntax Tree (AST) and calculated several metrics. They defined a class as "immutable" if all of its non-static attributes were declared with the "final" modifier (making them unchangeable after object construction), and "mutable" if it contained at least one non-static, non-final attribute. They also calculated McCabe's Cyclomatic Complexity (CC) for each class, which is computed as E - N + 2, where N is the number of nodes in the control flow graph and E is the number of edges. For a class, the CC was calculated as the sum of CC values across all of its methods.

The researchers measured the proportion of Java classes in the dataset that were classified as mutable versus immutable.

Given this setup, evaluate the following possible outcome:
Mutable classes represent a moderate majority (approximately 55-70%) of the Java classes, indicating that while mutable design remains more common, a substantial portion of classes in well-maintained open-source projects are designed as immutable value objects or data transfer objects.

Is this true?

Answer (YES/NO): NO